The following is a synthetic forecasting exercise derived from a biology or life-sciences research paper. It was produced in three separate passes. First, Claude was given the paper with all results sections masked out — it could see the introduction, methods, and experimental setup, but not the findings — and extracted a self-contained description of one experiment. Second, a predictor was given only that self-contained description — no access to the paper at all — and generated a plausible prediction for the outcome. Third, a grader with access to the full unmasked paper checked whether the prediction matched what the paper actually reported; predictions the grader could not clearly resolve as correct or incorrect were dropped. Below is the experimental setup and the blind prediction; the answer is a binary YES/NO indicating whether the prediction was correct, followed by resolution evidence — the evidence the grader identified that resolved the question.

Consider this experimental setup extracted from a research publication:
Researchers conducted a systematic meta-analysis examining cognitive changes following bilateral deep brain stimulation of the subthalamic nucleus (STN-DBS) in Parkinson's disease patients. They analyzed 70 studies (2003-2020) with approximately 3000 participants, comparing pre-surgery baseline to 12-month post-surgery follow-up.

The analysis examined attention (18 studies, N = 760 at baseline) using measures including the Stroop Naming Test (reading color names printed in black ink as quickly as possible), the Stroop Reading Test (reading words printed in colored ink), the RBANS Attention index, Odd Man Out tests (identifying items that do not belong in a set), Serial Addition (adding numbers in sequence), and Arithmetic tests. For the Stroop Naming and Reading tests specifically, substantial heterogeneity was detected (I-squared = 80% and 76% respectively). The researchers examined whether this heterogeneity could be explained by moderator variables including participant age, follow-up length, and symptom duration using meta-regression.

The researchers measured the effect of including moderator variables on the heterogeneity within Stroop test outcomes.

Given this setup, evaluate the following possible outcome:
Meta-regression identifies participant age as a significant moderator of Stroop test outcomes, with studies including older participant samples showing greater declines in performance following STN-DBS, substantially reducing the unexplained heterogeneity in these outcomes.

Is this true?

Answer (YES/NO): NO